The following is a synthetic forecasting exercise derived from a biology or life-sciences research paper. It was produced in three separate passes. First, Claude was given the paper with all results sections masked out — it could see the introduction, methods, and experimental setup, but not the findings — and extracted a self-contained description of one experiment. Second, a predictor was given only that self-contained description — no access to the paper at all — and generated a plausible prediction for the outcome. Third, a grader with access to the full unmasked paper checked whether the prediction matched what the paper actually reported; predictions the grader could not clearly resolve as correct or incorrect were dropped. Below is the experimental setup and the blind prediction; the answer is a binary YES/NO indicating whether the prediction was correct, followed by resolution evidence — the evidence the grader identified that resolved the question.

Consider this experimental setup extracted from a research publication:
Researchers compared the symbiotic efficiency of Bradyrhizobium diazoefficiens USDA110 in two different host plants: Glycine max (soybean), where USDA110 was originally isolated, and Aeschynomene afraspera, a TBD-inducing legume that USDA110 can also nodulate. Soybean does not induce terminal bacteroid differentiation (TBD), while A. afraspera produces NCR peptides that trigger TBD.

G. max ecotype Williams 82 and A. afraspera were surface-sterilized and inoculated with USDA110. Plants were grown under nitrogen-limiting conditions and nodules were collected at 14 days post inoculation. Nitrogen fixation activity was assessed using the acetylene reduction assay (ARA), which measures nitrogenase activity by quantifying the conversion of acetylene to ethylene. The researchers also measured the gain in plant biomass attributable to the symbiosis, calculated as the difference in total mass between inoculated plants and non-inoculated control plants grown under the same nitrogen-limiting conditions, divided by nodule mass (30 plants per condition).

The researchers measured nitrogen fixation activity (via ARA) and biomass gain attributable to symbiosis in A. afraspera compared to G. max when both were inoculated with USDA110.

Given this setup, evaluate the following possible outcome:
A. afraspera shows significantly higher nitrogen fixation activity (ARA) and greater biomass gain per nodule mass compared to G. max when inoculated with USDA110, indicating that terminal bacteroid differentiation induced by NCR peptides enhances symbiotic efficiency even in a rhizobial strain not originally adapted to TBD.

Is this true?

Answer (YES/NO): NO